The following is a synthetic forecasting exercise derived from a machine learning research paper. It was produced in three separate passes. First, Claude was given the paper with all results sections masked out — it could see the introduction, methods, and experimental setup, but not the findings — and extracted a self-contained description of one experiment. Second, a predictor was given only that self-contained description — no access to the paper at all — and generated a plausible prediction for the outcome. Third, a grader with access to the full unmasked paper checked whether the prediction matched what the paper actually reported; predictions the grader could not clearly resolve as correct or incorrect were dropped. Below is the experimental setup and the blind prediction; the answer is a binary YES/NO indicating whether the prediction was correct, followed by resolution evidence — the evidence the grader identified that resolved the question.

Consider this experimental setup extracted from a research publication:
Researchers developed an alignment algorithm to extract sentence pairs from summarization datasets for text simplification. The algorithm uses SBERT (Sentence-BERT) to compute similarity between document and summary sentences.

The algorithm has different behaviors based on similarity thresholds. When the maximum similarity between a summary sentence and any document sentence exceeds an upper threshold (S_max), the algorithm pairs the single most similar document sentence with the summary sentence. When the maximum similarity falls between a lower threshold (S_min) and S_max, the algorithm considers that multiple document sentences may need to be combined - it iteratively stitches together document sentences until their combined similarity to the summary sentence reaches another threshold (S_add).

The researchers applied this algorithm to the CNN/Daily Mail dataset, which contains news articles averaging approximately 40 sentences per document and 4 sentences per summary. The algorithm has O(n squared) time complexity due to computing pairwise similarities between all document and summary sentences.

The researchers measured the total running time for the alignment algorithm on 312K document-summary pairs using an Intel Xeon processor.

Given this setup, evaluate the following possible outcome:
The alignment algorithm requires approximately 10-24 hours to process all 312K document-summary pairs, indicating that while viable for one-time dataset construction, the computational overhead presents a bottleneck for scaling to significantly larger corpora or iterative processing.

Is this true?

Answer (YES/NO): YES